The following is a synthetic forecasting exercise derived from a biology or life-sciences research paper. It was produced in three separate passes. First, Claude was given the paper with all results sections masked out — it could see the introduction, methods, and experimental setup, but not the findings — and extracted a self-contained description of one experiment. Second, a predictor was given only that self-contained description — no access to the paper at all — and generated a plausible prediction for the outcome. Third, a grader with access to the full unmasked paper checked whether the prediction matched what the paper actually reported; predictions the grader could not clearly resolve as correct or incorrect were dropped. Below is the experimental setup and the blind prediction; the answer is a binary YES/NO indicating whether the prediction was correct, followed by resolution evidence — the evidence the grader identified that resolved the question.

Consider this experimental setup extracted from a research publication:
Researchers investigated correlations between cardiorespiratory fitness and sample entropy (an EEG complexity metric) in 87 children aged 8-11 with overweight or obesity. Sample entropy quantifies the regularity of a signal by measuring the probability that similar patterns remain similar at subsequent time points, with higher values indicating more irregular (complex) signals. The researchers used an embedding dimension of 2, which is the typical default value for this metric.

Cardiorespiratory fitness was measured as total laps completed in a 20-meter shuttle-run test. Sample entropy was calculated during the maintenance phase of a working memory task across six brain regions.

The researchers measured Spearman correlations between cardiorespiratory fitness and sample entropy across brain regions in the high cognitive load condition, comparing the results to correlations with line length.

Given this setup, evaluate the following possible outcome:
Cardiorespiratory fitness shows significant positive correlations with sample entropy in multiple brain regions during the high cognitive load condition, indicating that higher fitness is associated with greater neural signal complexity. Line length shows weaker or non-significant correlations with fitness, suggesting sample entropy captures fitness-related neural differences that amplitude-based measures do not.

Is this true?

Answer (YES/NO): NO